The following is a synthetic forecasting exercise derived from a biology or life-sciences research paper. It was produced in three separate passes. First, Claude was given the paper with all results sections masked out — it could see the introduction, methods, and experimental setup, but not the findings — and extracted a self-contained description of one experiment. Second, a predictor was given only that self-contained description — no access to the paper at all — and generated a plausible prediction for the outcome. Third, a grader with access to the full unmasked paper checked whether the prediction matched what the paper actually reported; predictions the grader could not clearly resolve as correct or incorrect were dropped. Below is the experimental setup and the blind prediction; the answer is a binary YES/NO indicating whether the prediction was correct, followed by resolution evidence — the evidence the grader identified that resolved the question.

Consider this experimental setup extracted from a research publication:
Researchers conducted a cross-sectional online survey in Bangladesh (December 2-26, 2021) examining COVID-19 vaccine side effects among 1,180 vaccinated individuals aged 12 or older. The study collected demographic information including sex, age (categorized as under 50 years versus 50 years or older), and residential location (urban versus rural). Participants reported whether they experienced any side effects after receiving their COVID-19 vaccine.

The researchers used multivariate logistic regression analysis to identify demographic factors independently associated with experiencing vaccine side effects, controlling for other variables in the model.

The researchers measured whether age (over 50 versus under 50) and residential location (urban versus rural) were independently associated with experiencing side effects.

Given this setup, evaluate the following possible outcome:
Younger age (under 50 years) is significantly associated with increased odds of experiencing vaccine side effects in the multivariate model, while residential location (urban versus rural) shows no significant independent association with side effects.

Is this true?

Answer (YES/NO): NO